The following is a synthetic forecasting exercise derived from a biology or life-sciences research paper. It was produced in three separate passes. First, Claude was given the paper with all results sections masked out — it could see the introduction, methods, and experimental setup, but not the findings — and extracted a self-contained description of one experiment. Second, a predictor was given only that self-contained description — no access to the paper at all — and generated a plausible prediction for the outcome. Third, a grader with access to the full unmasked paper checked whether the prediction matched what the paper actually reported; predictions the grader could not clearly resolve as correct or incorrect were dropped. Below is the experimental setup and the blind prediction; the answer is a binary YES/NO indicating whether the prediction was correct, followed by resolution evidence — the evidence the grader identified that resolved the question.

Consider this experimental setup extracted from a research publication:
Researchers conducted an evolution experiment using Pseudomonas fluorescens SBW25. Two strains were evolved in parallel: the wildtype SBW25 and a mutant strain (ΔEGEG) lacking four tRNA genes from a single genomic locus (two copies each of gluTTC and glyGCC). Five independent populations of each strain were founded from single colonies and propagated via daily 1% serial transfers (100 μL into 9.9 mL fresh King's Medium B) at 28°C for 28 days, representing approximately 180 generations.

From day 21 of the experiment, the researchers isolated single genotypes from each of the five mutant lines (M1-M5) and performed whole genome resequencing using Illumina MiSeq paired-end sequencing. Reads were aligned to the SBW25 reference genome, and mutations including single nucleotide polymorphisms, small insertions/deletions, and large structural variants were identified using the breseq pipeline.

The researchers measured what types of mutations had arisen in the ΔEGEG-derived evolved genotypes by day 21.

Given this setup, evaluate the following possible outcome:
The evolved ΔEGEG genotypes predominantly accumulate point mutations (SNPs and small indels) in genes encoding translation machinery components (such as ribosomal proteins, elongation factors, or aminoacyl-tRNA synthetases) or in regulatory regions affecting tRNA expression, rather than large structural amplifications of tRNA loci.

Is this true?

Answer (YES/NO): NO